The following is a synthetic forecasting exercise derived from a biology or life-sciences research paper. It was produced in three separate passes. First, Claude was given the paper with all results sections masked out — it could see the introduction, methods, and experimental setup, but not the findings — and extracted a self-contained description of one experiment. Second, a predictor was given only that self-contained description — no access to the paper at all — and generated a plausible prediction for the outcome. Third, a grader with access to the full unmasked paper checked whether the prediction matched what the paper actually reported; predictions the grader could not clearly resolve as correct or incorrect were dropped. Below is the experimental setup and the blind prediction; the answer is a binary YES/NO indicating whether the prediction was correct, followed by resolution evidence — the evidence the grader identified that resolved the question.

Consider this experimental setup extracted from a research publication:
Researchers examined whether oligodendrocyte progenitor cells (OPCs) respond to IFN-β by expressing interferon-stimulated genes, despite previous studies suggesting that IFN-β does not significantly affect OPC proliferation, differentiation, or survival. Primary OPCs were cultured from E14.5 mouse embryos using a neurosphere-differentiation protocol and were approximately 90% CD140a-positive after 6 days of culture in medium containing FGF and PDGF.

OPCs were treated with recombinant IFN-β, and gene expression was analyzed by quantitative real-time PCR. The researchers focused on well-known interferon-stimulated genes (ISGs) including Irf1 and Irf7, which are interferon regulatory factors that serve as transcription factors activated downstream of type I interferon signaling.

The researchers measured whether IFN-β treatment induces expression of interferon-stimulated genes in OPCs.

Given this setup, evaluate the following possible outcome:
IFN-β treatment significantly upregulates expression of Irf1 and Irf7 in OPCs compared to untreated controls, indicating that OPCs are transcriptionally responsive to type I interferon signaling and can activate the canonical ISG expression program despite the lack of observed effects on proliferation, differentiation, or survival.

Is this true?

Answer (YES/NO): YES